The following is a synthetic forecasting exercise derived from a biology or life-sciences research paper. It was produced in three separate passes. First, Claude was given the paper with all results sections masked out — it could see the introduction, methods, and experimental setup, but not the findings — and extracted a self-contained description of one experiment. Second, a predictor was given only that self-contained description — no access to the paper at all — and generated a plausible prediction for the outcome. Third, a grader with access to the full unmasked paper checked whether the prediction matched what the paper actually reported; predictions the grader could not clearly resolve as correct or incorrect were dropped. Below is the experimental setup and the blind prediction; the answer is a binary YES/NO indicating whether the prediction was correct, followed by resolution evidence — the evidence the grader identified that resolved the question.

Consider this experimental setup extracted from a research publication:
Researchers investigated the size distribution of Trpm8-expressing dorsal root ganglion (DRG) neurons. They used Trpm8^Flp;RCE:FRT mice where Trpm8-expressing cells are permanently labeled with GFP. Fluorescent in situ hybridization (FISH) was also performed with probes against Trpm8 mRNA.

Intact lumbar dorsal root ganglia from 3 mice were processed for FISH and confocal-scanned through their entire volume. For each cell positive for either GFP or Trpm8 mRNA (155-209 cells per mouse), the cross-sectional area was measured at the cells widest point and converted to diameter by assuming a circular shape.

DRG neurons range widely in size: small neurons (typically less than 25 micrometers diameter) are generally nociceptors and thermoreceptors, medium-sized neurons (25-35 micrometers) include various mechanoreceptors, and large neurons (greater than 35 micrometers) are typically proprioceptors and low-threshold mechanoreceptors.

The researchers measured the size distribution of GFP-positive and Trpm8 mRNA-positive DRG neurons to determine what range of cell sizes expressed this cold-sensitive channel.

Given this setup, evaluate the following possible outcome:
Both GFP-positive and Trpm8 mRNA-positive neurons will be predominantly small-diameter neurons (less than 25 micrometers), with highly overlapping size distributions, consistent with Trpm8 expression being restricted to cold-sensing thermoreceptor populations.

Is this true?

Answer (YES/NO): YES